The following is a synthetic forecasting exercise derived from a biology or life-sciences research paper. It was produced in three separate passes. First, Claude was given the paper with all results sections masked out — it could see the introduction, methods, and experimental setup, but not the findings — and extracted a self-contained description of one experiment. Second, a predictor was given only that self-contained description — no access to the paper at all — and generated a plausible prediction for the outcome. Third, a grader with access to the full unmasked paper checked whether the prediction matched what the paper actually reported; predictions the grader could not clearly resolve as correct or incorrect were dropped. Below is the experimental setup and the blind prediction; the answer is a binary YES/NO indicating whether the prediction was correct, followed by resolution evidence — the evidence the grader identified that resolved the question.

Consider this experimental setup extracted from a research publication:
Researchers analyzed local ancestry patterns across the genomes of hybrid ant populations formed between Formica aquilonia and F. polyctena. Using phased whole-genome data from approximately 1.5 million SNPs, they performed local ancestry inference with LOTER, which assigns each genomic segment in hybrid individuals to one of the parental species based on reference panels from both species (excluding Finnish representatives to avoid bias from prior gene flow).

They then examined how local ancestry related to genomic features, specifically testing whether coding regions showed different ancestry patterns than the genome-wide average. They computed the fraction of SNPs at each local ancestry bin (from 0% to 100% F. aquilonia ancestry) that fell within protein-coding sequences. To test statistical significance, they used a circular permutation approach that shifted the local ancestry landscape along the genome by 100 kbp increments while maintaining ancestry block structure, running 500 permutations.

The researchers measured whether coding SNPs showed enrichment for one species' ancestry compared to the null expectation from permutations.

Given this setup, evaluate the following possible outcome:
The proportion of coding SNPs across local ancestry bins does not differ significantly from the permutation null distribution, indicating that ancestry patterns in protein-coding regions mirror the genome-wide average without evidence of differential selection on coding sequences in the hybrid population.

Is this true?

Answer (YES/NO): NO